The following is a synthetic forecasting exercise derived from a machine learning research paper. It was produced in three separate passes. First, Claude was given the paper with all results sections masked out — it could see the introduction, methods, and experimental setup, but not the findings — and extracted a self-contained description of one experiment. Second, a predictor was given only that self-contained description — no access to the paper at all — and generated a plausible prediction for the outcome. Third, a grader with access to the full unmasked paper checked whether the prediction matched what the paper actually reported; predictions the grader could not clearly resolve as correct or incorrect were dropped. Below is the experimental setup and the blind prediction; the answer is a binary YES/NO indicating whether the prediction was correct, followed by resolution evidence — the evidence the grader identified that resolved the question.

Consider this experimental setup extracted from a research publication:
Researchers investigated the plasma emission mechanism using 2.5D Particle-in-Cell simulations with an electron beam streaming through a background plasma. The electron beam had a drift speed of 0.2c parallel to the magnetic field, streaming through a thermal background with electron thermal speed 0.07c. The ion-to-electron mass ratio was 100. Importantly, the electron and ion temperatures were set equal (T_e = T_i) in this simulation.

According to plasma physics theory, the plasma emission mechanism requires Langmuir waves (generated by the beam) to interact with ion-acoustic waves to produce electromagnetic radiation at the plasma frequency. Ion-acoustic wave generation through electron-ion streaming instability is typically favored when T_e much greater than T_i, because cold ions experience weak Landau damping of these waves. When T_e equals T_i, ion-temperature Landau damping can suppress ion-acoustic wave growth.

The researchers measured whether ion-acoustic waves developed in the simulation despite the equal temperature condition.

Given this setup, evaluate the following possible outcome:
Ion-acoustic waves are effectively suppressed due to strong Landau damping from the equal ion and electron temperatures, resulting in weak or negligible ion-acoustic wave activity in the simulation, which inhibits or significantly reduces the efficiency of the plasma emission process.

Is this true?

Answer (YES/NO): NO